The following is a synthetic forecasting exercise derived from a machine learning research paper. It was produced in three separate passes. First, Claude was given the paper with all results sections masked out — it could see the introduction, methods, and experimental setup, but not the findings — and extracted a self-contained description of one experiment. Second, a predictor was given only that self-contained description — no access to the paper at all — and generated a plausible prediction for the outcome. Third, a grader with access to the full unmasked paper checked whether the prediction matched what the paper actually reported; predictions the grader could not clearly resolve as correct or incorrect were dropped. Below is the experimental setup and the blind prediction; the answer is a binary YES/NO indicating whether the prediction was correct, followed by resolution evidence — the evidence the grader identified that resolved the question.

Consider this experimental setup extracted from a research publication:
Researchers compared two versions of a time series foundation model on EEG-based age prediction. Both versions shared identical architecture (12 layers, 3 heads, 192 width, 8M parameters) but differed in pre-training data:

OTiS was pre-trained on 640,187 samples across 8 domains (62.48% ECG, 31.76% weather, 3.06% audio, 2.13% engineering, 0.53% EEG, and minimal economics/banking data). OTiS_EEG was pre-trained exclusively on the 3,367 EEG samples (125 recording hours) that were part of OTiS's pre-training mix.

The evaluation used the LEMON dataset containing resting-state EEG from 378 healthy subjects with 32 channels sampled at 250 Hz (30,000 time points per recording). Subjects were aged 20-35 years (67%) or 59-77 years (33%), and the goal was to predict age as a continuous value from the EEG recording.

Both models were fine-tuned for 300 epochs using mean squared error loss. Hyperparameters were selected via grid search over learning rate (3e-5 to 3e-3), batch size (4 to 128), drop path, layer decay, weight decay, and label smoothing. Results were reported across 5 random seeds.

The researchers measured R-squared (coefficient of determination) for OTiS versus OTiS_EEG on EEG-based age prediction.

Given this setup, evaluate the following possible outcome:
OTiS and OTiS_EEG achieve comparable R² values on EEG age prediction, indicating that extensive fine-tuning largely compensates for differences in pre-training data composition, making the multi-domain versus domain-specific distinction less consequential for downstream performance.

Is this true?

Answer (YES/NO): NO